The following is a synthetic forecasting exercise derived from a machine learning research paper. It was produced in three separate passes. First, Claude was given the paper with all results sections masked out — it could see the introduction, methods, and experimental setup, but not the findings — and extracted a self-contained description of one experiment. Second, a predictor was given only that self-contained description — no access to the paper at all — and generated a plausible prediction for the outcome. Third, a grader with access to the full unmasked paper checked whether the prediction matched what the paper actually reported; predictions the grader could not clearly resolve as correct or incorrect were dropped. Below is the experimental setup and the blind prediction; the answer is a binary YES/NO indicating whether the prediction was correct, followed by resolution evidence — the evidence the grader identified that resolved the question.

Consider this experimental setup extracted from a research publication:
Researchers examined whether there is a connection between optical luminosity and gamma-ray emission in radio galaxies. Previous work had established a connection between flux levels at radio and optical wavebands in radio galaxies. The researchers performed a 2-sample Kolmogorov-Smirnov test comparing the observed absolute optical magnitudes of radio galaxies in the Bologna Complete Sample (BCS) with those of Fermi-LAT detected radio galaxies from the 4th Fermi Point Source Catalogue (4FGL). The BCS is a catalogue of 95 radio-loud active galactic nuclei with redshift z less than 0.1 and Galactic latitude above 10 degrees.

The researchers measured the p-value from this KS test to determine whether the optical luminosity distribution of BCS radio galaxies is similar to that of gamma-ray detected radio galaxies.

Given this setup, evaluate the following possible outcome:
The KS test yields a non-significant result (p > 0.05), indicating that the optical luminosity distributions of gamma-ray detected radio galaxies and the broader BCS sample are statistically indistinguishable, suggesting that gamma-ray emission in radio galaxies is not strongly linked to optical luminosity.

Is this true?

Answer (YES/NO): YES